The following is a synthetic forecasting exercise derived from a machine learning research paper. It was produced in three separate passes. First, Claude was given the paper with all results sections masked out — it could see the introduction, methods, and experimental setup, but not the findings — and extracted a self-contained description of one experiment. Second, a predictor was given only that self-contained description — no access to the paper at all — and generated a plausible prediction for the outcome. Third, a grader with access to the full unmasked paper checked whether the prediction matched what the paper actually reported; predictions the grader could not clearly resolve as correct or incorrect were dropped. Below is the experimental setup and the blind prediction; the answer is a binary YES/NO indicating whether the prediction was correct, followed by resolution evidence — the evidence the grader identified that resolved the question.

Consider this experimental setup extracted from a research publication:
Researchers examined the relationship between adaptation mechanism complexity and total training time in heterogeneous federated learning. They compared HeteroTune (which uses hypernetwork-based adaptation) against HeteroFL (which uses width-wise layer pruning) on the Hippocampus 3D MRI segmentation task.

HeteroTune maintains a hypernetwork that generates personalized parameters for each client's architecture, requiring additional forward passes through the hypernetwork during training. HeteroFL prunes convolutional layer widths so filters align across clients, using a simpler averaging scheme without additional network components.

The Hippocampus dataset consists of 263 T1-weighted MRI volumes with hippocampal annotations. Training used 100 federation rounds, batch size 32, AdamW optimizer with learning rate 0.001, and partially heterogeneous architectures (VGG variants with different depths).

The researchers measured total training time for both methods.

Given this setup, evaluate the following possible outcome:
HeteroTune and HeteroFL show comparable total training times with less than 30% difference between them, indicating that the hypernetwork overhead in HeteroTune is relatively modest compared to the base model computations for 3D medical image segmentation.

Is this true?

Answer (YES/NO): NO